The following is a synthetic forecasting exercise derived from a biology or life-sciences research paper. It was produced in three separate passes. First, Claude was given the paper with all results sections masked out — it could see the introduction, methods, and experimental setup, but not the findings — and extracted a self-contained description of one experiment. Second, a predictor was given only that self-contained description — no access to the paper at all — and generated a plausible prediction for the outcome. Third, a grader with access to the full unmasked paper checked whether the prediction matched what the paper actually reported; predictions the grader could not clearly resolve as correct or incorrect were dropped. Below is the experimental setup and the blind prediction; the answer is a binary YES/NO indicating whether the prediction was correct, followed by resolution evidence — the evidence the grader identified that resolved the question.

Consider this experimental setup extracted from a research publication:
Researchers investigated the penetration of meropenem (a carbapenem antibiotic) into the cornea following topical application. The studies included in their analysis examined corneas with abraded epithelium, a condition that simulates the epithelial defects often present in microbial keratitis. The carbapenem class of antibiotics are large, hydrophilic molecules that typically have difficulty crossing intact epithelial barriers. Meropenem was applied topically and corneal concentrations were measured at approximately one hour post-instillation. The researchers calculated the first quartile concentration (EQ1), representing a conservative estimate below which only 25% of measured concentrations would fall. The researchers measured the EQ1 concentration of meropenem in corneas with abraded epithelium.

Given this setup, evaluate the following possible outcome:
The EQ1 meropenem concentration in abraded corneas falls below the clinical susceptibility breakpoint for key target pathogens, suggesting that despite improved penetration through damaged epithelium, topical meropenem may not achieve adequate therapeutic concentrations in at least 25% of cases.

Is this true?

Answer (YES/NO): NO